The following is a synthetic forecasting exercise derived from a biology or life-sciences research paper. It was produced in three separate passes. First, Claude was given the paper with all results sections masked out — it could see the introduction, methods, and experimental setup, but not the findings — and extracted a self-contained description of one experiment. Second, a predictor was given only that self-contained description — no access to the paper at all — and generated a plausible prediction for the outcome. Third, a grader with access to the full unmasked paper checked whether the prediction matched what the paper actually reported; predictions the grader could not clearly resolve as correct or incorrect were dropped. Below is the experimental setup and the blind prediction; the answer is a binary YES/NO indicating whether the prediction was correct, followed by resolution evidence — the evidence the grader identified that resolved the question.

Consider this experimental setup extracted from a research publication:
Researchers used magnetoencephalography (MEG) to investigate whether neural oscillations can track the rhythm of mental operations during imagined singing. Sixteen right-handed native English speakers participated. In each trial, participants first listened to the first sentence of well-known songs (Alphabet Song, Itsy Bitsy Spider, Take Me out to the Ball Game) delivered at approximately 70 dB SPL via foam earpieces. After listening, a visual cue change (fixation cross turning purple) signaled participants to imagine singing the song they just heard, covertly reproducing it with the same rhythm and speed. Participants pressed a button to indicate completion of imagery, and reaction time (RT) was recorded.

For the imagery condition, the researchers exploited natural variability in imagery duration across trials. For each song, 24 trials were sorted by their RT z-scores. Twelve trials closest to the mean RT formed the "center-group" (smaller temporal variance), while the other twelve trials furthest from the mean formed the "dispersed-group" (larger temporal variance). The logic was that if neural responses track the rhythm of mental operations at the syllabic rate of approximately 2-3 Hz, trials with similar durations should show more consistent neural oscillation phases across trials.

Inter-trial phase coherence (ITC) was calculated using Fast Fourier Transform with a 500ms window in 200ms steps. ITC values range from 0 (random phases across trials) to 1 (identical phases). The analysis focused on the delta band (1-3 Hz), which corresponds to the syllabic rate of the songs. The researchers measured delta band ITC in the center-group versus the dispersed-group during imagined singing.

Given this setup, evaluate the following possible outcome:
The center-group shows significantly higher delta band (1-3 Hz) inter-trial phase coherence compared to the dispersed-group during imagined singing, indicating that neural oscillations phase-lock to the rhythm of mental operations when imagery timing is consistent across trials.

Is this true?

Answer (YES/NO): YES